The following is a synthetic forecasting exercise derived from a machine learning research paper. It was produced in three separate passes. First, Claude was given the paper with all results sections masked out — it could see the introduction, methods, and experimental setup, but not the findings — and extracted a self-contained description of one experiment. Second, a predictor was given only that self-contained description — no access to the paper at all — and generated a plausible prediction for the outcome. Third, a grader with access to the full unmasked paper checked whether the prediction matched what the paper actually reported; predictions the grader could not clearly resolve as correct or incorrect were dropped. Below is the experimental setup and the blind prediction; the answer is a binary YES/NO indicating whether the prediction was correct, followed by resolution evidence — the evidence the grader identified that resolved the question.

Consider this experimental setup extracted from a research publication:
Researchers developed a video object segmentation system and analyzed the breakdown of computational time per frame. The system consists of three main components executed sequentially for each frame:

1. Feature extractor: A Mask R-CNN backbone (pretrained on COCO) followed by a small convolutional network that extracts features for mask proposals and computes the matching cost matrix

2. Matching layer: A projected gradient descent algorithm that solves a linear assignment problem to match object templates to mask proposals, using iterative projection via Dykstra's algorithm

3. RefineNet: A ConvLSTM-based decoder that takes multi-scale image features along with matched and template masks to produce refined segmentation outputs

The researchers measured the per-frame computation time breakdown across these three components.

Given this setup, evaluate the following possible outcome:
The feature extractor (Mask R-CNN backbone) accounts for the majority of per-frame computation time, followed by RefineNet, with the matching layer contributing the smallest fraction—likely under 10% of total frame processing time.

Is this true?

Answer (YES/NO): NO